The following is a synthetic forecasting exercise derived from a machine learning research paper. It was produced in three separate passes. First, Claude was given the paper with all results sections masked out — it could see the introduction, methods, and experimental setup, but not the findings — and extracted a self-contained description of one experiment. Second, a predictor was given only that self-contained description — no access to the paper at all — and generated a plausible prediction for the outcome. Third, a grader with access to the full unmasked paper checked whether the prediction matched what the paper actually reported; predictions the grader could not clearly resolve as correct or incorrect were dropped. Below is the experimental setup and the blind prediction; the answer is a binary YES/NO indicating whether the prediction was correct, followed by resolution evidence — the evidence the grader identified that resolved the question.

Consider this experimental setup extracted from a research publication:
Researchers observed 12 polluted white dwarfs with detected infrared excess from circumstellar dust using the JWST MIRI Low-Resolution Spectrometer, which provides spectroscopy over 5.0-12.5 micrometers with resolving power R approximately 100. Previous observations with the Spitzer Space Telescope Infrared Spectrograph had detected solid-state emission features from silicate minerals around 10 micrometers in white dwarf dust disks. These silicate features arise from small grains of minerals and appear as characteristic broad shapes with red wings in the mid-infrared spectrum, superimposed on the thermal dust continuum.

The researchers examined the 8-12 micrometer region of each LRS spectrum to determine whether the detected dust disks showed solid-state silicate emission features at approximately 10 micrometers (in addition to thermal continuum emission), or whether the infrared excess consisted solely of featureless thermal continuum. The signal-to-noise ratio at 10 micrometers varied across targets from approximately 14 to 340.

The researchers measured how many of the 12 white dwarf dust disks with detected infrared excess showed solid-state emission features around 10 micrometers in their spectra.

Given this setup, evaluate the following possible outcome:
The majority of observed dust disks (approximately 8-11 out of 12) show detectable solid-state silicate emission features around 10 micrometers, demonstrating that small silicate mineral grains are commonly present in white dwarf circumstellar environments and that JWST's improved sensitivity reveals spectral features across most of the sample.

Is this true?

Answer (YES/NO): YES